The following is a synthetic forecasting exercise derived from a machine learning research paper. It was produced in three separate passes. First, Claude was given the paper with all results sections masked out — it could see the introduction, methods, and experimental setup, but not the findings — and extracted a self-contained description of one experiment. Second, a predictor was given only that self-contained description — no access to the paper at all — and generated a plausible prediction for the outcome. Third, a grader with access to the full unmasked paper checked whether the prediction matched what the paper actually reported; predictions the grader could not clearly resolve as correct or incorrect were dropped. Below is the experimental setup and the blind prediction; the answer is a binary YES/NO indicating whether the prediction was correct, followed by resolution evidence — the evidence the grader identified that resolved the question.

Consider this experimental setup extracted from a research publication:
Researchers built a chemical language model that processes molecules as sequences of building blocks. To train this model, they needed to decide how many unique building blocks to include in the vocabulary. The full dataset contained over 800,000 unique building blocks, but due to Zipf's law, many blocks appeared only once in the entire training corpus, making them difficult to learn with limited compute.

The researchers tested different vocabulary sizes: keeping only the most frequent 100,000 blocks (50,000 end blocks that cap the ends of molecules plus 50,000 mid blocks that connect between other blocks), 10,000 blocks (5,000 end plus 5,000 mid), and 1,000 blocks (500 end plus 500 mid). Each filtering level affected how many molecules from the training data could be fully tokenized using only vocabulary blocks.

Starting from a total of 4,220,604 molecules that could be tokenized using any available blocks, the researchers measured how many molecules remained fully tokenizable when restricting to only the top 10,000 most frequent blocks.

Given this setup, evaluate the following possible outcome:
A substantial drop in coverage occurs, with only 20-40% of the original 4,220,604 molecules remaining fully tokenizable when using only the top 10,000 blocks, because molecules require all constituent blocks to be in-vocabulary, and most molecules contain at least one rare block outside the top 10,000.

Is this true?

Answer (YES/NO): YES